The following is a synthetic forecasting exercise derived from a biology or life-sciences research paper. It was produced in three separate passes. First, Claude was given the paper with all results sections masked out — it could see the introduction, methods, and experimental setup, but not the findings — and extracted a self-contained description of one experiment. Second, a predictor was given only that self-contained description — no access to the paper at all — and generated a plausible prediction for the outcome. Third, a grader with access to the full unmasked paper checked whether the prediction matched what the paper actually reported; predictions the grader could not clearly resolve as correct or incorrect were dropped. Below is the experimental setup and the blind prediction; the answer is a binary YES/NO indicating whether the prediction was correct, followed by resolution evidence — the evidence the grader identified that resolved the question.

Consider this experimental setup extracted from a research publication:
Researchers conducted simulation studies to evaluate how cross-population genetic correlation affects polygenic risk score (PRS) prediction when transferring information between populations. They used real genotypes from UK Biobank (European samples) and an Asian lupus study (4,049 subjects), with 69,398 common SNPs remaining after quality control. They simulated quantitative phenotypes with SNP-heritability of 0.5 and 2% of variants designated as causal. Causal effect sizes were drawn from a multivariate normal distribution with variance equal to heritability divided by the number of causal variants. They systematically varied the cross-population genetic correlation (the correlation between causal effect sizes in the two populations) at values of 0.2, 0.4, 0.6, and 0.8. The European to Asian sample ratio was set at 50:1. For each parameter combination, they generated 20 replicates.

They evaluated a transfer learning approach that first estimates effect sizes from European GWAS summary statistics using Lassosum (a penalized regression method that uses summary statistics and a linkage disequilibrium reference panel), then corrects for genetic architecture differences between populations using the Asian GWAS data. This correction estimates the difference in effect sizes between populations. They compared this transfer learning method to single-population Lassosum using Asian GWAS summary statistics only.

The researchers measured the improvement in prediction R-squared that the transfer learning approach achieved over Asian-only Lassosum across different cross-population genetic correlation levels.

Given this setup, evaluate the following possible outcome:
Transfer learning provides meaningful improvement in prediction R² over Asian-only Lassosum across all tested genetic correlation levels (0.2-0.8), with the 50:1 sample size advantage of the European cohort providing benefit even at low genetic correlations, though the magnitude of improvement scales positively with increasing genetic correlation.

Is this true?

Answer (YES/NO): NO